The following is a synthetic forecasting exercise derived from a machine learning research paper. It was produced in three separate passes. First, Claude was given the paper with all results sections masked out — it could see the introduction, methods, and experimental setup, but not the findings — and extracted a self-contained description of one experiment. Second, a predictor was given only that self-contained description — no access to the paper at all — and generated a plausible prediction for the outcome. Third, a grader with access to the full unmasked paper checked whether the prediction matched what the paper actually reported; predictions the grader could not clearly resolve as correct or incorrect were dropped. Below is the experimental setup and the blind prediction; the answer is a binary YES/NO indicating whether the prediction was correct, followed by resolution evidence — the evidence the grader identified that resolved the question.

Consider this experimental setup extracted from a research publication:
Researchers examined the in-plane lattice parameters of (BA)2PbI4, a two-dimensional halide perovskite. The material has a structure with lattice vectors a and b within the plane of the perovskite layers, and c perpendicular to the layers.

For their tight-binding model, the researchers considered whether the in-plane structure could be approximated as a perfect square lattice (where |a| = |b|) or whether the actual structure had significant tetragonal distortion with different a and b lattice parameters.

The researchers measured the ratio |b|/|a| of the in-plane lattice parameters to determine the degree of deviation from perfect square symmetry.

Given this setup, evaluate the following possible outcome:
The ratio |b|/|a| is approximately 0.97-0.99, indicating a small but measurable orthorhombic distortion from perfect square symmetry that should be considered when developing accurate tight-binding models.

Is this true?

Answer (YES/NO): NO